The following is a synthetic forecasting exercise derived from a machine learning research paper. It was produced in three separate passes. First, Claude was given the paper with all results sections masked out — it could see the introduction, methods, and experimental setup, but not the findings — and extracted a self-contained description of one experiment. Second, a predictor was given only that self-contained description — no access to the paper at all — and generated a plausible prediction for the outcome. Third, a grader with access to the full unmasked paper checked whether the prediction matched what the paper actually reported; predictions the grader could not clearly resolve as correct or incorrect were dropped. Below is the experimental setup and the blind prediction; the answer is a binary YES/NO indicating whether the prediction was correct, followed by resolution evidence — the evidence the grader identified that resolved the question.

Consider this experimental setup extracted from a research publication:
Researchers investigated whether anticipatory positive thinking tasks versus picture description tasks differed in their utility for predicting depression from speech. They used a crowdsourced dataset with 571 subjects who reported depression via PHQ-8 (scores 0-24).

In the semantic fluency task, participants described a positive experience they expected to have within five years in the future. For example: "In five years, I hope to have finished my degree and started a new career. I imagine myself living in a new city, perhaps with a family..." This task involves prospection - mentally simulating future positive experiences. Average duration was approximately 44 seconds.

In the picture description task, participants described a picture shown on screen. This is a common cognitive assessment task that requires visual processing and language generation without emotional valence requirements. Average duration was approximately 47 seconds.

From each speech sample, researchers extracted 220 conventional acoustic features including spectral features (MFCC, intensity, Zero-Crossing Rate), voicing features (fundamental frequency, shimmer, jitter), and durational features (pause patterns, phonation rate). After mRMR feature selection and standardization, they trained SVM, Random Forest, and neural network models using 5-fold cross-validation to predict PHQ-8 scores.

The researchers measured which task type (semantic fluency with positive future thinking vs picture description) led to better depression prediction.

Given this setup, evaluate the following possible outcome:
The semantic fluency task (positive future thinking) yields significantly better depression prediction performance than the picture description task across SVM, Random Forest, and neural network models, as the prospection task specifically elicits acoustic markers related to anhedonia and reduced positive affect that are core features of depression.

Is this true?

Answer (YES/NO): NO